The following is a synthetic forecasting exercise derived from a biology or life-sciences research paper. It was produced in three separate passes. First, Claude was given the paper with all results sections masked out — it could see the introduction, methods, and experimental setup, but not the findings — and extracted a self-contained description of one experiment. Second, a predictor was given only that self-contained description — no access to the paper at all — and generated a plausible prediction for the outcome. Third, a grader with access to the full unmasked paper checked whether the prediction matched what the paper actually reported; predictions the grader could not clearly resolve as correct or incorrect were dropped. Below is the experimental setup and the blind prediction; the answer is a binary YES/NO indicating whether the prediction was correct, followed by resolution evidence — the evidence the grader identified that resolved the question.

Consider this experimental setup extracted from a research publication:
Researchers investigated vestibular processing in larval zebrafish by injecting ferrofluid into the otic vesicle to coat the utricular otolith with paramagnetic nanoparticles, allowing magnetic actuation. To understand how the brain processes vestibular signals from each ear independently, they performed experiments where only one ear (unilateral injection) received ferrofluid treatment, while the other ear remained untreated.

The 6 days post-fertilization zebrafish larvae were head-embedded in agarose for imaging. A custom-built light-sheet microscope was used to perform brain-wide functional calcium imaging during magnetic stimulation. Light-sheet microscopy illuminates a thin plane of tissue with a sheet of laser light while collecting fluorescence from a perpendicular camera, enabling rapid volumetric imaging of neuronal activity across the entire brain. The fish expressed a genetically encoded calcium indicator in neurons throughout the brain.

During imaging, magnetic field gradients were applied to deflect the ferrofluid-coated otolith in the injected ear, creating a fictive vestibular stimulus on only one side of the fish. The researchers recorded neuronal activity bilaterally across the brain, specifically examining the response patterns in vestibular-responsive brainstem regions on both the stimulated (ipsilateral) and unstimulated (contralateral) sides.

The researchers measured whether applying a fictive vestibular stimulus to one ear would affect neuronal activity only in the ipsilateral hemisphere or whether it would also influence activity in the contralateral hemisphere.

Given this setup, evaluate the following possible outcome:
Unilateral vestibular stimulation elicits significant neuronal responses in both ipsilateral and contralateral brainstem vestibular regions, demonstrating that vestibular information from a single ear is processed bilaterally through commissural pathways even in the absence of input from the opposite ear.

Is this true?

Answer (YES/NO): YES